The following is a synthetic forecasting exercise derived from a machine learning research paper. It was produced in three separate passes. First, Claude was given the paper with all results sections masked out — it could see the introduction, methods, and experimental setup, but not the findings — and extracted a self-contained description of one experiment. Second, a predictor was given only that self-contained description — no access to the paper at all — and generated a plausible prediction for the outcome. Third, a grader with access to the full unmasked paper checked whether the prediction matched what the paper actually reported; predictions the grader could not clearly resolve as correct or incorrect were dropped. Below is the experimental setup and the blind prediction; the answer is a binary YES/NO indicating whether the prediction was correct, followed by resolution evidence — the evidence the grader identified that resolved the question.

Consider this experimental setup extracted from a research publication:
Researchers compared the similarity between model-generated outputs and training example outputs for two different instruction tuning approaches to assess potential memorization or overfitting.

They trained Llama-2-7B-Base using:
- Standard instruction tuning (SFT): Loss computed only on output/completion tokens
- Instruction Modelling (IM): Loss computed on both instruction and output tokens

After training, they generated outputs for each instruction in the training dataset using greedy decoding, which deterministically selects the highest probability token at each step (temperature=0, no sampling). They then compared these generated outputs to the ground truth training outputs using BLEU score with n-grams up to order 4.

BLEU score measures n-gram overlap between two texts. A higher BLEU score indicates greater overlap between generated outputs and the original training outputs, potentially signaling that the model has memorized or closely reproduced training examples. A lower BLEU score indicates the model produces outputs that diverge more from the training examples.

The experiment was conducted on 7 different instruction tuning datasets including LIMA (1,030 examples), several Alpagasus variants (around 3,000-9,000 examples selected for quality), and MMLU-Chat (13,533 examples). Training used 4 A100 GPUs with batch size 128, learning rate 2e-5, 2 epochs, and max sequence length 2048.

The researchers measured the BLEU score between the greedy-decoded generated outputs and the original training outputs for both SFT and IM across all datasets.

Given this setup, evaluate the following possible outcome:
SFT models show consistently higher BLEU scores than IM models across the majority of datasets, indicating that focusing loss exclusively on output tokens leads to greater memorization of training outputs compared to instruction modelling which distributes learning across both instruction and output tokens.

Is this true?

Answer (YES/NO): YES